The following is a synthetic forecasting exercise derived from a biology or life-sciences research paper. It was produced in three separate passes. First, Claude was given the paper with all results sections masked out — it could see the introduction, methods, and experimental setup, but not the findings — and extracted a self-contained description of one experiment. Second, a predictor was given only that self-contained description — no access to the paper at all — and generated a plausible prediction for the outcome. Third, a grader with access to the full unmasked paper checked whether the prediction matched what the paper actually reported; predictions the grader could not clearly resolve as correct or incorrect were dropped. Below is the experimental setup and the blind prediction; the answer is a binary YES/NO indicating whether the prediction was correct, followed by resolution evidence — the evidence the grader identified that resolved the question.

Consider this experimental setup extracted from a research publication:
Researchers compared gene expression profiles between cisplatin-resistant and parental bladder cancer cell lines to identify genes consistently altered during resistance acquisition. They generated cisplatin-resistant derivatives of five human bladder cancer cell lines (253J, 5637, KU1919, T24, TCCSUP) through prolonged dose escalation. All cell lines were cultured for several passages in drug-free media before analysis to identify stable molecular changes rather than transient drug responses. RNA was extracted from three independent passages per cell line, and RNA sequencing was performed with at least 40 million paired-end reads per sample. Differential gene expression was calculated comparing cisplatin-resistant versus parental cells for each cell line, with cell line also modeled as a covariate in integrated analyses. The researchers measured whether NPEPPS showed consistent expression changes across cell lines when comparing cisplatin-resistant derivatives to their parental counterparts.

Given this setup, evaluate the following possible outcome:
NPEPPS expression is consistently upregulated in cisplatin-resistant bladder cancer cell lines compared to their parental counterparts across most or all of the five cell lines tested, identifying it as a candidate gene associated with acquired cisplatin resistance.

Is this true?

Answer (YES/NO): YES